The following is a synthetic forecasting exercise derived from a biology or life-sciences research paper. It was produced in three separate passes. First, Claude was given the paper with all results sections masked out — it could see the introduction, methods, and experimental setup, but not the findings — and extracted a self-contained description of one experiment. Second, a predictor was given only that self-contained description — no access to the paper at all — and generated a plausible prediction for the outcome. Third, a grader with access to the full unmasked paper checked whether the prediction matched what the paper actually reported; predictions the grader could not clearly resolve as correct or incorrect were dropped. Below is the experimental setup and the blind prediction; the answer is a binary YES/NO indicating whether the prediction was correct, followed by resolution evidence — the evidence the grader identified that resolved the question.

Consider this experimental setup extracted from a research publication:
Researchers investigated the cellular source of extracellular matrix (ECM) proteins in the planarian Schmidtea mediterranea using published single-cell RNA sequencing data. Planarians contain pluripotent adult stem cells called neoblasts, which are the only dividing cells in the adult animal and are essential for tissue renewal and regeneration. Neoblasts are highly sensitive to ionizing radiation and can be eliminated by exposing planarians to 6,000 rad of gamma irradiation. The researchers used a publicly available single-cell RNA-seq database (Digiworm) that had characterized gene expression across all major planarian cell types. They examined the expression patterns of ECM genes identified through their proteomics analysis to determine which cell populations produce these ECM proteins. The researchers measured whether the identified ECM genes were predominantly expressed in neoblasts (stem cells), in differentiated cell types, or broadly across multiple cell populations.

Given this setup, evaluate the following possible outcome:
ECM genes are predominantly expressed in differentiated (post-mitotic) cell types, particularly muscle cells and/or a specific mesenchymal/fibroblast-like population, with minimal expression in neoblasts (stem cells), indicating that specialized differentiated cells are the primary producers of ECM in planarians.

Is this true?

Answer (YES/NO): YES